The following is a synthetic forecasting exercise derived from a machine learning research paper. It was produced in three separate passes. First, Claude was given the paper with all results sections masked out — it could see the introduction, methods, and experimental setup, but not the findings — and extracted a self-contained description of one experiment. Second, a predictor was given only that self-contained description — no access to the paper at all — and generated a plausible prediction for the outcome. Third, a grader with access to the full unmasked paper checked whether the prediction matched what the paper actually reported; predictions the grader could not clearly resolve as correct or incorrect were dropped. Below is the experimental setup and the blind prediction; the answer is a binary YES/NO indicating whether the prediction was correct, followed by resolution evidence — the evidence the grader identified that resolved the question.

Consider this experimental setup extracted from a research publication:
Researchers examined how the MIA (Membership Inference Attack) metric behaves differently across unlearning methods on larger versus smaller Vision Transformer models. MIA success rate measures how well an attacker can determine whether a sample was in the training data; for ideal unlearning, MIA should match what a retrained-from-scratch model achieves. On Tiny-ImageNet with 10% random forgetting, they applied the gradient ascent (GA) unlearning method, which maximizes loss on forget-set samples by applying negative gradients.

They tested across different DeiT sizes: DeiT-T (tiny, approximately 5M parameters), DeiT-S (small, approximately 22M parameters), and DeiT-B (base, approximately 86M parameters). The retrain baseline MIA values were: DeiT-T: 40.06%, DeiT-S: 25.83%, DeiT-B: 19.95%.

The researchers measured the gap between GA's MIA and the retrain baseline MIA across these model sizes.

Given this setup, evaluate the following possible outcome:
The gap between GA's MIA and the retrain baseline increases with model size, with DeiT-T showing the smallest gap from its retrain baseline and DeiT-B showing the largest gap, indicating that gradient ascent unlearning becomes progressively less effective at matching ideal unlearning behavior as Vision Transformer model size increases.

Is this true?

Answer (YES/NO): NO